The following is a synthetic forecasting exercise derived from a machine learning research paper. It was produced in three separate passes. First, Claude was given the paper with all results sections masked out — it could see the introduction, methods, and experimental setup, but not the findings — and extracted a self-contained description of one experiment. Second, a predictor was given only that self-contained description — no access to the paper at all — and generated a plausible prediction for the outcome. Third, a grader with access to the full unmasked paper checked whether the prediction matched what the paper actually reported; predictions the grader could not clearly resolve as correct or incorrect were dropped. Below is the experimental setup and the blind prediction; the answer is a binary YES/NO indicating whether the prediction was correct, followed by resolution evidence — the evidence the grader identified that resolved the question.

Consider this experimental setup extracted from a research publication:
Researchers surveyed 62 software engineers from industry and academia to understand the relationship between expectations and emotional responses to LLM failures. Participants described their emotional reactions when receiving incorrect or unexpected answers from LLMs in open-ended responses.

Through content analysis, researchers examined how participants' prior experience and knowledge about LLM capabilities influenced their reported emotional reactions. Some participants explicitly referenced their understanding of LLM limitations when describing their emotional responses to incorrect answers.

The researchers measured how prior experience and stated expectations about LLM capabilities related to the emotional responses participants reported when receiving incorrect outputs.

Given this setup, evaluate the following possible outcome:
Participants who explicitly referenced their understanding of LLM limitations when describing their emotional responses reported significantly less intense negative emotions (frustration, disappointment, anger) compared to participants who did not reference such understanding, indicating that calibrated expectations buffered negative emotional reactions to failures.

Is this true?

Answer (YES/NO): NO